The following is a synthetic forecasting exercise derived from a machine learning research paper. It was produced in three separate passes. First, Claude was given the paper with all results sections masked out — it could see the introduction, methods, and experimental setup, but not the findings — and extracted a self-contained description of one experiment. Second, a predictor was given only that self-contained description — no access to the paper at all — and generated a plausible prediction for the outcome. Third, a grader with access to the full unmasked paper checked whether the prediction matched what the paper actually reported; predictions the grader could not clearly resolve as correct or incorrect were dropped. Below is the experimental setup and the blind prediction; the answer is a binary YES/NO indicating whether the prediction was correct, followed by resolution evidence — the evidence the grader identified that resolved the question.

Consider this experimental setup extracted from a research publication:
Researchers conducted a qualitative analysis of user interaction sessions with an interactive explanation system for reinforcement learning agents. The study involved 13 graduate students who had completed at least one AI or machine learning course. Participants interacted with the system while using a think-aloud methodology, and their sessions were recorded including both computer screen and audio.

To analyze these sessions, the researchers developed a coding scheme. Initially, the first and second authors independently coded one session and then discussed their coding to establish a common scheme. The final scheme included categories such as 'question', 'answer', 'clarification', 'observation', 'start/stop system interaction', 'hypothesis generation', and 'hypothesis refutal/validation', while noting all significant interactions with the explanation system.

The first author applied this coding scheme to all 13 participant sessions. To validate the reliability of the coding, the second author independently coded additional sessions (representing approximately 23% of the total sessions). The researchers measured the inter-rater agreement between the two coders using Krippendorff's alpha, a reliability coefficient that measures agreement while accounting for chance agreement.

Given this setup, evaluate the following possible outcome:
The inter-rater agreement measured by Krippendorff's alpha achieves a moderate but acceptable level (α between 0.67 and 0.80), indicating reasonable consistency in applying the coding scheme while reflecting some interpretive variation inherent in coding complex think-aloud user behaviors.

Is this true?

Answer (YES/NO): NO